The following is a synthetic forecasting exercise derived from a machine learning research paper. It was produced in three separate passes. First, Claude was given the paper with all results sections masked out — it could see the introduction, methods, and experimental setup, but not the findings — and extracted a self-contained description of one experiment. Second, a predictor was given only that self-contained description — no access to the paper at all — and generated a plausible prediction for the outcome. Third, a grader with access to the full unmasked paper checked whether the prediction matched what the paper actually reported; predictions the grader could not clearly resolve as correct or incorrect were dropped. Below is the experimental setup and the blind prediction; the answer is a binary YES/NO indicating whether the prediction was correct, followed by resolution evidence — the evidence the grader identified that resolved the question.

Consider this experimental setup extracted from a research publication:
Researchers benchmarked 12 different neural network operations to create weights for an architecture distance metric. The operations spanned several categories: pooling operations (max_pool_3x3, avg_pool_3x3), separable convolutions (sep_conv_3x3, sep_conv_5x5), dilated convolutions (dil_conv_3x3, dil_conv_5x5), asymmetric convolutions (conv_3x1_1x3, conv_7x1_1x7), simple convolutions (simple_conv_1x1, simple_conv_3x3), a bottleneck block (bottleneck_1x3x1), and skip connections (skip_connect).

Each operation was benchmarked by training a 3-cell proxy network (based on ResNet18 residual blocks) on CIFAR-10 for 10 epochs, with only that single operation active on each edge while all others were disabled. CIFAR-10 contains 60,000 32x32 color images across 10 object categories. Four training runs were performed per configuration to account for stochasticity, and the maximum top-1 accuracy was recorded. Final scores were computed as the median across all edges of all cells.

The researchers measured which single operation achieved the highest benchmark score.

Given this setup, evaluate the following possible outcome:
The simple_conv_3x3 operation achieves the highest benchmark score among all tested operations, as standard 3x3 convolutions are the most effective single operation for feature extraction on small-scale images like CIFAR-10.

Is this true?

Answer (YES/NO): NO